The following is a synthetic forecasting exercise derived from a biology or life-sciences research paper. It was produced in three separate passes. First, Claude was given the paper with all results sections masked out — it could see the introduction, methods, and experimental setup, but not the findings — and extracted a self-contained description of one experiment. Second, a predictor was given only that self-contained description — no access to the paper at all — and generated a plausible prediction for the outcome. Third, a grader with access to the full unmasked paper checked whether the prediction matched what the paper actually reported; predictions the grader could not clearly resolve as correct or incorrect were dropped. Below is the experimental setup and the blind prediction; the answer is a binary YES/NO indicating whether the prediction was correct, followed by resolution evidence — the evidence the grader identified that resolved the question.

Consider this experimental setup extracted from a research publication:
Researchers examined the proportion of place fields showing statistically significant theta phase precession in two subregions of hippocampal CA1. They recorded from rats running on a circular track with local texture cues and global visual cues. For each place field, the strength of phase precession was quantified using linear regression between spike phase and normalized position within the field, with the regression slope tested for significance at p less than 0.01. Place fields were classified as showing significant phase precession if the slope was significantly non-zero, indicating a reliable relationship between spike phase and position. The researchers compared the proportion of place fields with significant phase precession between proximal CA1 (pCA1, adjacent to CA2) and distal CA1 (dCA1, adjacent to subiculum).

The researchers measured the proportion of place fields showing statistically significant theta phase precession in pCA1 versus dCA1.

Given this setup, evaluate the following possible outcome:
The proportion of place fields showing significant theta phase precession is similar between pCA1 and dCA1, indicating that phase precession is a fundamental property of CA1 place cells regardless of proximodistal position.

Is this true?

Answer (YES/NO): YES